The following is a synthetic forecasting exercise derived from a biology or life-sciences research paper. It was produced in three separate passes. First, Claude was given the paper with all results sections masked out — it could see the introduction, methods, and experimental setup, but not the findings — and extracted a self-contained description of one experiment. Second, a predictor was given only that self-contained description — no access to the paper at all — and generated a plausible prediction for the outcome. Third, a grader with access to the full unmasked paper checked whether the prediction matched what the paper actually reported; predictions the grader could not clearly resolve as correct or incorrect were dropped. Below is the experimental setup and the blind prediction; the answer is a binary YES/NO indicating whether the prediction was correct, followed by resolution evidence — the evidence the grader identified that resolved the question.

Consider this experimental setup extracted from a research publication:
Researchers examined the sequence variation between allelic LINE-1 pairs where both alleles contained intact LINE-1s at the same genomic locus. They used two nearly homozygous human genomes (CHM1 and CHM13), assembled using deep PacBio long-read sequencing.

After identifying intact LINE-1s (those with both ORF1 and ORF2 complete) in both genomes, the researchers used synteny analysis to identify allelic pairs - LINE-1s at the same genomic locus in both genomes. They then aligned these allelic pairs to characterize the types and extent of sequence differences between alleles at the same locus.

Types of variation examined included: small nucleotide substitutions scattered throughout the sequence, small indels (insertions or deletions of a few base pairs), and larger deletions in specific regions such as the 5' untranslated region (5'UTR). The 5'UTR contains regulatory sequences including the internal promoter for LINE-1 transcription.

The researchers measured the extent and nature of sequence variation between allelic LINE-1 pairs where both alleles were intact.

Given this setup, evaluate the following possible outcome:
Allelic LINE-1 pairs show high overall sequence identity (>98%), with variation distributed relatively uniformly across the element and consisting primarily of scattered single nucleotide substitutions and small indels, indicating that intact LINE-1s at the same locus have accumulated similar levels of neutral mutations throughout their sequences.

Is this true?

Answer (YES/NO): NO